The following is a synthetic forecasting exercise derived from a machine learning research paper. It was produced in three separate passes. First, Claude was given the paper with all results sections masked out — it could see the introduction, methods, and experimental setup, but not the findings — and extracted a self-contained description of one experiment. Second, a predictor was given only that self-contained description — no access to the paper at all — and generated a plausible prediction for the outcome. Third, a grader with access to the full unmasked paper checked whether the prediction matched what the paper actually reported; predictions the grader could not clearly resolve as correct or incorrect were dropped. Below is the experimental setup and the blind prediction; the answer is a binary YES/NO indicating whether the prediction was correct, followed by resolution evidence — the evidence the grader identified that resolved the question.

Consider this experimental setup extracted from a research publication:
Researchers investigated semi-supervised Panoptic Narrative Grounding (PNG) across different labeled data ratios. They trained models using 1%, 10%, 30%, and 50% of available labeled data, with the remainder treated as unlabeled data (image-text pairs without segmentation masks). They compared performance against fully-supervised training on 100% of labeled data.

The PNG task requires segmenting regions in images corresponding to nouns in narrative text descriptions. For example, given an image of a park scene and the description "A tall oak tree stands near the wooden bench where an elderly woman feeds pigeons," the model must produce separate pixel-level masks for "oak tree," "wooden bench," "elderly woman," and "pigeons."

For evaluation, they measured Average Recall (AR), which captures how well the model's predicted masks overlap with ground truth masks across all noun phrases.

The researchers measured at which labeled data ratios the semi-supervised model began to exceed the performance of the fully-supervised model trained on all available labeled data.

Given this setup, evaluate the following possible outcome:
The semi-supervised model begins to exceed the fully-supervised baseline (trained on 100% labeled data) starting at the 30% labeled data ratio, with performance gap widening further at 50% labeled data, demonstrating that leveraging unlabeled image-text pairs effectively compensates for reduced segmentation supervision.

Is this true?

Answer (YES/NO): YES